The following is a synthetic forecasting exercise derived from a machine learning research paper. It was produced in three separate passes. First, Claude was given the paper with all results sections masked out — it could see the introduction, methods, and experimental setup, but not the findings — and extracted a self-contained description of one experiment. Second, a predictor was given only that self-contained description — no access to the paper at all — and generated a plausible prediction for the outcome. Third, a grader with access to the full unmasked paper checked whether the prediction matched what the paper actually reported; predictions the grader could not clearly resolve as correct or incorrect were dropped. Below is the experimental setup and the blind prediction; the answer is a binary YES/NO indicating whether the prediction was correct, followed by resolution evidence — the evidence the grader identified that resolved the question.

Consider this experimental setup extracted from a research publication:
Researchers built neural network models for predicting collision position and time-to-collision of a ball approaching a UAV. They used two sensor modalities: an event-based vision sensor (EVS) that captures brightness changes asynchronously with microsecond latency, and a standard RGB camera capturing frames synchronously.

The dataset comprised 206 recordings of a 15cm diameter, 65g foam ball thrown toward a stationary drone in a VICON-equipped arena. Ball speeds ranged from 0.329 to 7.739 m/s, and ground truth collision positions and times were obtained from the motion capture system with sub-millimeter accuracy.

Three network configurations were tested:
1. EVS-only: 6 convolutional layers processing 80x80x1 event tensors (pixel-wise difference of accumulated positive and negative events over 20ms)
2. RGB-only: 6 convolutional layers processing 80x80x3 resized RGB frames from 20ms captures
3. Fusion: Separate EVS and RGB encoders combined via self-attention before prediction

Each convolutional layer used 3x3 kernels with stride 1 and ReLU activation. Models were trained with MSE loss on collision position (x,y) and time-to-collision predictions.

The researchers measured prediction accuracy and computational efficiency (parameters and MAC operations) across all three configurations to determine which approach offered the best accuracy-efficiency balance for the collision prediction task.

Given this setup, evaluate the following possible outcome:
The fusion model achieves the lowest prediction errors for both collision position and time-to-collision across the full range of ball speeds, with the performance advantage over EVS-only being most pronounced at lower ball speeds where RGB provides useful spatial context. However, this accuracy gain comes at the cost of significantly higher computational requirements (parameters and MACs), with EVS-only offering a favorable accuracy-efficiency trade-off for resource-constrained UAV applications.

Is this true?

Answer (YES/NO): NO